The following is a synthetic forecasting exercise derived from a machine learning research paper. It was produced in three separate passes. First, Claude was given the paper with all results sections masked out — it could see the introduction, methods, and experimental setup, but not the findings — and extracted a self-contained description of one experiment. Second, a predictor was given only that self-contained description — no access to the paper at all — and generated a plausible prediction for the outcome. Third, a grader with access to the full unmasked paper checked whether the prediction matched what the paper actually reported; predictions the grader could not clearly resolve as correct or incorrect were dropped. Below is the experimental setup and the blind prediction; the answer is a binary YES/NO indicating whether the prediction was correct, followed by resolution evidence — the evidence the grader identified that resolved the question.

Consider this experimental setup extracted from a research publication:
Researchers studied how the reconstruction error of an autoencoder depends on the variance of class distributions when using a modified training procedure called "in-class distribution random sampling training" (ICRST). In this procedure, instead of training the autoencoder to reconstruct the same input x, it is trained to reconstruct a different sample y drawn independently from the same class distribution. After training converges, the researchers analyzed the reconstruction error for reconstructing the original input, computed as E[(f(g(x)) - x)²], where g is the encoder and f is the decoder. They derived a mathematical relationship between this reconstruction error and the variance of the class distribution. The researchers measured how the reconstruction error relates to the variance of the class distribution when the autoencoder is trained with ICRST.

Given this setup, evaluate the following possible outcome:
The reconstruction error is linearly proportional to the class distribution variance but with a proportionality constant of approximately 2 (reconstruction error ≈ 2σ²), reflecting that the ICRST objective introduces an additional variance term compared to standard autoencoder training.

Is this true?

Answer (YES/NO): NO